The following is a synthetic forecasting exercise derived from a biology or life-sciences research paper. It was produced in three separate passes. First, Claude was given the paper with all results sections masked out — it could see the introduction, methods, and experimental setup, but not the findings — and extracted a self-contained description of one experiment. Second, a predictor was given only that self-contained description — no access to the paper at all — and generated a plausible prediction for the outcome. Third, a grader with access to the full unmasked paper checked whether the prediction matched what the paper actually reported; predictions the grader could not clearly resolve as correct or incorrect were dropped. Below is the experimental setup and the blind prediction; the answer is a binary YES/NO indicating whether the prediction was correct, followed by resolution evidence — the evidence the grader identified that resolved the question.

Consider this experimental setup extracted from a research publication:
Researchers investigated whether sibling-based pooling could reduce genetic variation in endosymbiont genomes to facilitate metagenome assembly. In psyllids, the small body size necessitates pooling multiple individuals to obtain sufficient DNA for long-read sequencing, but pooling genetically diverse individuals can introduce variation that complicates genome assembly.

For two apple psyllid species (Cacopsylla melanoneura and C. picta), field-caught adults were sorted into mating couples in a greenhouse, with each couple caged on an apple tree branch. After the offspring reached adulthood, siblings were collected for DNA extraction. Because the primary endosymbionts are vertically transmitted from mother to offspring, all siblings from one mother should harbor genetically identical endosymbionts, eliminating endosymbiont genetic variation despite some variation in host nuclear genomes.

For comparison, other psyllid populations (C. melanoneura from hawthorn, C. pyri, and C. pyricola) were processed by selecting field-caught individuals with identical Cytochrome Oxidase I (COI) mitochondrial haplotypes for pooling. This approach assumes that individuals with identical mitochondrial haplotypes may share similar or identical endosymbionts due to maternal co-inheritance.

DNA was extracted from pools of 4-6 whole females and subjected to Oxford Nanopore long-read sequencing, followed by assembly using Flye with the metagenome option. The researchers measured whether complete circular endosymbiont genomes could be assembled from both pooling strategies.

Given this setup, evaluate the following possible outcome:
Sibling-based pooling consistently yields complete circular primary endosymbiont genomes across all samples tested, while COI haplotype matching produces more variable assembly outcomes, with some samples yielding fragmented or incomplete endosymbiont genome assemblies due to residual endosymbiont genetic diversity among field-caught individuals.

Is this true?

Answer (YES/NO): NO